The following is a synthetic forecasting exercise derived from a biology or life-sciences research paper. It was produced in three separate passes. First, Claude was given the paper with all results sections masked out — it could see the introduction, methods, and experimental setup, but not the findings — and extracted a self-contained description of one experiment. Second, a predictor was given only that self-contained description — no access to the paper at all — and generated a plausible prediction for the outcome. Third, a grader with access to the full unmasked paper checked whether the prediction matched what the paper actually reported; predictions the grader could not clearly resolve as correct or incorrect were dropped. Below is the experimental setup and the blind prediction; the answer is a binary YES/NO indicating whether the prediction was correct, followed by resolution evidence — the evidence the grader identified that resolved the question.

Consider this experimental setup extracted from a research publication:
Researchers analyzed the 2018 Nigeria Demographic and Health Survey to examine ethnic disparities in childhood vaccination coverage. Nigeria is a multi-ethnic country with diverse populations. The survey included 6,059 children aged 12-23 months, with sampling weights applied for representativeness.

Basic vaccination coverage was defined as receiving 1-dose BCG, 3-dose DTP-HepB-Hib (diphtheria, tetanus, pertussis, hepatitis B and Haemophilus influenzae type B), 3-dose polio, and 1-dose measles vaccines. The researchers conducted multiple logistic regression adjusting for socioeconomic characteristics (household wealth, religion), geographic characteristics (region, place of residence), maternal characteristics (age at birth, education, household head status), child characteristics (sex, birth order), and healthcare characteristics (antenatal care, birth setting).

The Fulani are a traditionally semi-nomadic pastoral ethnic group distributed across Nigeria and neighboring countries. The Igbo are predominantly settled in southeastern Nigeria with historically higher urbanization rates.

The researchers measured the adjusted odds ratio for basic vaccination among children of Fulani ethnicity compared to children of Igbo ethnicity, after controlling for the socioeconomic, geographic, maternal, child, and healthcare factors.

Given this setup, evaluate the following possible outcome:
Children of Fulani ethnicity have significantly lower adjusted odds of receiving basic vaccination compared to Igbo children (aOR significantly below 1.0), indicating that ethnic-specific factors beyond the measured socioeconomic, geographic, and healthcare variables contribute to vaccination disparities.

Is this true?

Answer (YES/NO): YES